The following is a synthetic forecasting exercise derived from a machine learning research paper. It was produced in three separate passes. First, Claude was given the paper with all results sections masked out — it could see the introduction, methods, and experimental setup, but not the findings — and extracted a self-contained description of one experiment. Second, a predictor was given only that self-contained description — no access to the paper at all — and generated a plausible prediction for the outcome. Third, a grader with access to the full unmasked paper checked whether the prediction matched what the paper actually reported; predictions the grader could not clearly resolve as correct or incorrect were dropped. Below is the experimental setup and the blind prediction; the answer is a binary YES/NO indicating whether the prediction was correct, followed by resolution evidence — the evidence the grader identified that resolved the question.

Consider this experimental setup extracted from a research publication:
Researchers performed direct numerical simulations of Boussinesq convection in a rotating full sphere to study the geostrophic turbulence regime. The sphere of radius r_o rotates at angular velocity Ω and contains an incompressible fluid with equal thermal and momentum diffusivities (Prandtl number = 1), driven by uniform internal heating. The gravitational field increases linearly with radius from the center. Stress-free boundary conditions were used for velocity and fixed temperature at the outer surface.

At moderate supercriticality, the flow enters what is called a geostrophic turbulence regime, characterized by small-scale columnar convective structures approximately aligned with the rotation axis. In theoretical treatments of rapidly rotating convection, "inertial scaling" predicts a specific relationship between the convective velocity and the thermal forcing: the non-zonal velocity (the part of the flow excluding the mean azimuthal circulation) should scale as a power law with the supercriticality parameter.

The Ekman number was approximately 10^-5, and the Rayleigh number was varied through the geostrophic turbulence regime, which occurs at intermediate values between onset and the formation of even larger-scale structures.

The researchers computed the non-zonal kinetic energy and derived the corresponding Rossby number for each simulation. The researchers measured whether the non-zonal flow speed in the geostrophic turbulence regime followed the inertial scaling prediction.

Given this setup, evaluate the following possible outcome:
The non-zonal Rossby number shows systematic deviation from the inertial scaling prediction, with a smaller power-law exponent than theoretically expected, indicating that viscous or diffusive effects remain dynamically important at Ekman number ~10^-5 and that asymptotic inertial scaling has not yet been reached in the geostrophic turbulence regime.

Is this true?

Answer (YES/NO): NO